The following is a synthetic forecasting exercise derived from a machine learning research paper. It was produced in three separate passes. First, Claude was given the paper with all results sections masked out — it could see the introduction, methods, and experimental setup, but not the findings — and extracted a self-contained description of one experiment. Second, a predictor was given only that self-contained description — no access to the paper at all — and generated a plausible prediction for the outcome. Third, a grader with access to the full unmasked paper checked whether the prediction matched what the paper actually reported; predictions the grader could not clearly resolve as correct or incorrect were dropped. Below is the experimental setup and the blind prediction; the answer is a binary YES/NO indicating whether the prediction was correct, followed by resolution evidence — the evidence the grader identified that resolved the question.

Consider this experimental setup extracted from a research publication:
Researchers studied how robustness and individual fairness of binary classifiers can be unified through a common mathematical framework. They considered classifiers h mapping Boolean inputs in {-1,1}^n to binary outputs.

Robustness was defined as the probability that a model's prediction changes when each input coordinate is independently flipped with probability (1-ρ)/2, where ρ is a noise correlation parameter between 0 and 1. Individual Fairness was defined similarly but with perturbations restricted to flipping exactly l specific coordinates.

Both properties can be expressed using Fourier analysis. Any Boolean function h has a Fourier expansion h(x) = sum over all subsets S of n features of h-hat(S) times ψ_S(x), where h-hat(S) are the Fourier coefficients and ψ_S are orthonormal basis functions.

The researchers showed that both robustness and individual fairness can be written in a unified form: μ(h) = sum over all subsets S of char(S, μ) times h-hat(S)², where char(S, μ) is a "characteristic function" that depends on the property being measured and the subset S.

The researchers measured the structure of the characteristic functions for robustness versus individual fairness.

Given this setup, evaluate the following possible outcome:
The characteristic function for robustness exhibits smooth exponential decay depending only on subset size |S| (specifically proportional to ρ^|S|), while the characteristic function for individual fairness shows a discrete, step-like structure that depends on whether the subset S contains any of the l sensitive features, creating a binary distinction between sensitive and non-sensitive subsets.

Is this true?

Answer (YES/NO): NO